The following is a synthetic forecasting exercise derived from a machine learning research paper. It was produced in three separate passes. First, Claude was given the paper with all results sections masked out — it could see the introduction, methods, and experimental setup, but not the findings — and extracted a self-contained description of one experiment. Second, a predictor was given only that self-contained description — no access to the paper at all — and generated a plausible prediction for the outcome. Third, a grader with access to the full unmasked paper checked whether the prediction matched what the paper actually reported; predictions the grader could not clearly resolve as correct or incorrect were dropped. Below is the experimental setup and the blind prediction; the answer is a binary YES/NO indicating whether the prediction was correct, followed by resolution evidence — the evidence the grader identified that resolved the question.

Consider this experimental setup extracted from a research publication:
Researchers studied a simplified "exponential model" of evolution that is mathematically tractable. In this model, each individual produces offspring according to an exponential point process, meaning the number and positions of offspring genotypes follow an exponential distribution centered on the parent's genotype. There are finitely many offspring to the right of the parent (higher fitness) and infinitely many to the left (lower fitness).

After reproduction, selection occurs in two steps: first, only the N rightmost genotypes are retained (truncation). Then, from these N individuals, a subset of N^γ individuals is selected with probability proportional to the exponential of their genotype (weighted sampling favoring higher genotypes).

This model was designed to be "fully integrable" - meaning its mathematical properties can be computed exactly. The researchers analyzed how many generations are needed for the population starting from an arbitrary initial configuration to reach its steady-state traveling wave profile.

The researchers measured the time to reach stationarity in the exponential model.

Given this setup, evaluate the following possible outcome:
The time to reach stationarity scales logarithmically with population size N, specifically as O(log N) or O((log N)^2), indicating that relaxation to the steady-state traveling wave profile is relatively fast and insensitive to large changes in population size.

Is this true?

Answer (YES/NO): NO